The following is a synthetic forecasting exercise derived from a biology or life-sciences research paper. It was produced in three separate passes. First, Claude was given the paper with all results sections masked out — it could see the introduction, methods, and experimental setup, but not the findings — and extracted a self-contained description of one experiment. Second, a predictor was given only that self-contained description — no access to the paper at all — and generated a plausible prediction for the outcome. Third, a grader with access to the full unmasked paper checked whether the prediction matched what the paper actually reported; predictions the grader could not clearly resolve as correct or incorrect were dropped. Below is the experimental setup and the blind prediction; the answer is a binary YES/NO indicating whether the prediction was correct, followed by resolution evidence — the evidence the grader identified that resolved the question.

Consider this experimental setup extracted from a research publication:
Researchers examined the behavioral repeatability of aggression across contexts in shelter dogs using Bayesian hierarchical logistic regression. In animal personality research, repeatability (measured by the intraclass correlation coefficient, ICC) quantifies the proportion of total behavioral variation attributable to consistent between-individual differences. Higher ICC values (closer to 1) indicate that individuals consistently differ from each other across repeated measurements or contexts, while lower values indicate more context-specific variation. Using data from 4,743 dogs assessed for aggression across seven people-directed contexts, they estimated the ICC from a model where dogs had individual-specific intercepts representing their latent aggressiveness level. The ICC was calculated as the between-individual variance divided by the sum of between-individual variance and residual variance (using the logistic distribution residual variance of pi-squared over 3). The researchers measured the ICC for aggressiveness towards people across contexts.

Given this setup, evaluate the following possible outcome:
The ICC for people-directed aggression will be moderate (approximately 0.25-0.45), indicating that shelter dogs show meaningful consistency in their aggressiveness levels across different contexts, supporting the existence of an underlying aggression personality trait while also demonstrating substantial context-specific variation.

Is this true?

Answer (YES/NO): NO